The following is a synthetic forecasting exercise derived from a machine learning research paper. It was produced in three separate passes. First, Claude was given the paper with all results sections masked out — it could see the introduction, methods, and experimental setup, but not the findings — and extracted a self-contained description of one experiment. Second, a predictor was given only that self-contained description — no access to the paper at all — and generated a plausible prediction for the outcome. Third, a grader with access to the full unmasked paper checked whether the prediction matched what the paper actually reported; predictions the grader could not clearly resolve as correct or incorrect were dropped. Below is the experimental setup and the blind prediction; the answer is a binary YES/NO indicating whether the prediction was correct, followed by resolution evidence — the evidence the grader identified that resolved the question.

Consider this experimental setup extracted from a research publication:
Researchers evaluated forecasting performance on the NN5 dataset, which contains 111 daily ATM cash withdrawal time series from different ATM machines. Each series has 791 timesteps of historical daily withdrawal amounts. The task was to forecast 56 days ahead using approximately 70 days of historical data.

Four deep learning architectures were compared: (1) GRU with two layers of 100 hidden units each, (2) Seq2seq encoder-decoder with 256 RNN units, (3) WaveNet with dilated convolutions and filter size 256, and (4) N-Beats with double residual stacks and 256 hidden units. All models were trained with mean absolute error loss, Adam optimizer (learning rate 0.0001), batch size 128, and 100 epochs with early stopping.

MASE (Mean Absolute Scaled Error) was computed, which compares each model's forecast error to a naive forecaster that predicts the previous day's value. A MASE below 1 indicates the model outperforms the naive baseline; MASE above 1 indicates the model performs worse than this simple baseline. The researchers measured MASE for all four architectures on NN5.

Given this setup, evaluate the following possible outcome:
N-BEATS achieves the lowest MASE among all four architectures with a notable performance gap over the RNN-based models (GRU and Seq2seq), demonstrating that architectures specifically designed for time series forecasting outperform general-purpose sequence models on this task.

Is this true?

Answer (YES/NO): NO